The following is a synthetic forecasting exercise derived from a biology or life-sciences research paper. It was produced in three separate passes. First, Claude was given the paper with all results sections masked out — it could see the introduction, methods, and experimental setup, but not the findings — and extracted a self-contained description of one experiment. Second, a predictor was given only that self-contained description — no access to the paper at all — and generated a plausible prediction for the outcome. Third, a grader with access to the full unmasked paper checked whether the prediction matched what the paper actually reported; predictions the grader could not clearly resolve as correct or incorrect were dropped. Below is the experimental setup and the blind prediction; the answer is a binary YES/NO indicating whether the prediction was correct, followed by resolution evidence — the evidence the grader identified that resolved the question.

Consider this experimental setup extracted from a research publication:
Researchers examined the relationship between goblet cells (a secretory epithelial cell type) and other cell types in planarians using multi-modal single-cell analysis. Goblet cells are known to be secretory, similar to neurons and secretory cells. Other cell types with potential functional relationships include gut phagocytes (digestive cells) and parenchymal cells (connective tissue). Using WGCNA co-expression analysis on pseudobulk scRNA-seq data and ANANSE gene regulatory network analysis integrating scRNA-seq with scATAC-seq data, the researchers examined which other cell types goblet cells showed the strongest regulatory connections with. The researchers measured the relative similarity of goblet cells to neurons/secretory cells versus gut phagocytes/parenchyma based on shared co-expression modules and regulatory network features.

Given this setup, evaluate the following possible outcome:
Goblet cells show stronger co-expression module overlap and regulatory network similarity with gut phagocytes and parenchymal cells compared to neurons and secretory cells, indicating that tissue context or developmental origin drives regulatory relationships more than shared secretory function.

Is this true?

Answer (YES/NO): YES